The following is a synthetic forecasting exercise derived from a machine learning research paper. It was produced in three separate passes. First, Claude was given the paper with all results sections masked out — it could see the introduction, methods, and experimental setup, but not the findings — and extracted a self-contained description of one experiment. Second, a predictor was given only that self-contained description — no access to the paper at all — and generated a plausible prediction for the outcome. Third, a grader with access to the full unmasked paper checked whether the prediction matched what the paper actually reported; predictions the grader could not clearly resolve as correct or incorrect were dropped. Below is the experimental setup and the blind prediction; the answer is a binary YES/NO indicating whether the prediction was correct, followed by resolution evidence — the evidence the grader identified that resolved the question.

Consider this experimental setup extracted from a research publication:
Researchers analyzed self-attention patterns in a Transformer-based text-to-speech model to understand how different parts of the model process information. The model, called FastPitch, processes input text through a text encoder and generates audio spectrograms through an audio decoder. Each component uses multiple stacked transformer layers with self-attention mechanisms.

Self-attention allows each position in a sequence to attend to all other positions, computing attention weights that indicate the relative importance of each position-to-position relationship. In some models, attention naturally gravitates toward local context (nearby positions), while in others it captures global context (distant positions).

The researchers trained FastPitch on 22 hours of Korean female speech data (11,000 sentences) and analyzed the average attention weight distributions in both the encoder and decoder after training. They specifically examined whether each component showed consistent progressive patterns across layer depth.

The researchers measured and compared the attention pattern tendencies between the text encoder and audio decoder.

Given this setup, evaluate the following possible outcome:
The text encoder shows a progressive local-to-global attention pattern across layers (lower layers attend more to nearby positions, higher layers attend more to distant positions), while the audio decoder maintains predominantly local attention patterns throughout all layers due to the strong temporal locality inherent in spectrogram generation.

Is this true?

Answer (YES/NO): NO